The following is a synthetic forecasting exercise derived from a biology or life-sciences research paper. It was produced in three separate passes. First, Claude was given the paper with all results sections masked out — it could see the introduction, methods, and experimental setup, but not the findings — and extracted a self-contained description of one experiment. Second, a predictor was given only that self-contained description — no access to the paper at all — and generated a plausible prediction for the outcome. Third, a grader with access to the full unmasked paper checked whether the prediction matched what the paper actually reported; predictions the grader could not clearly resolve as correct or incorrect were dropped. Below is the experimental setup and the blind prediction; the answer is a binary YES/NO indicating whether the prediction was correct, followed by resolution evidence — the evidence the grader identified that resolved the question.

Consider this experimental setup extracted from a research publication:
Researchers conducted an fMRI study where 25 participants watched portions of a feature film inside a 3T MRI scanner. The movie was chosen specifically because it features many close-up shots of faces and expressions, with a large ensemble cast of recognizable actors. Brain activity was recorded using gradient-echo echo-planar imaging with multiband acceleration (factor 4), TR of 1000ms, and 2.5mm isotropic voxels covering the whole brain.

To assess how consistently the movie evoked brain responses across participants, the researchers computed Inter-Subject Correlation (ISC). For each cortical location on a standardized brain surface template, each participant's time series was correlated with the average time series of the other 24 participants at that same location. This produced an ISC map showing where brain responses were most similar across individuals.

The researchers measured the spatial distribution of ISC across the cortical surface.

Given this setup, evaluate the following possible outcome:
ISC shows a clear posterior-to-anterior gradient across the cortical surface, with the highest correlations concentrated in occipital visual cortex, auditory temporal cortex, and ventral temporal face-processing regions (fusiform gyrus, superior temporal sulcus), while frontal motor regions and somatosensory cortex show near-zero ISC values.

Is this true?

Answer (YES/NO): NO